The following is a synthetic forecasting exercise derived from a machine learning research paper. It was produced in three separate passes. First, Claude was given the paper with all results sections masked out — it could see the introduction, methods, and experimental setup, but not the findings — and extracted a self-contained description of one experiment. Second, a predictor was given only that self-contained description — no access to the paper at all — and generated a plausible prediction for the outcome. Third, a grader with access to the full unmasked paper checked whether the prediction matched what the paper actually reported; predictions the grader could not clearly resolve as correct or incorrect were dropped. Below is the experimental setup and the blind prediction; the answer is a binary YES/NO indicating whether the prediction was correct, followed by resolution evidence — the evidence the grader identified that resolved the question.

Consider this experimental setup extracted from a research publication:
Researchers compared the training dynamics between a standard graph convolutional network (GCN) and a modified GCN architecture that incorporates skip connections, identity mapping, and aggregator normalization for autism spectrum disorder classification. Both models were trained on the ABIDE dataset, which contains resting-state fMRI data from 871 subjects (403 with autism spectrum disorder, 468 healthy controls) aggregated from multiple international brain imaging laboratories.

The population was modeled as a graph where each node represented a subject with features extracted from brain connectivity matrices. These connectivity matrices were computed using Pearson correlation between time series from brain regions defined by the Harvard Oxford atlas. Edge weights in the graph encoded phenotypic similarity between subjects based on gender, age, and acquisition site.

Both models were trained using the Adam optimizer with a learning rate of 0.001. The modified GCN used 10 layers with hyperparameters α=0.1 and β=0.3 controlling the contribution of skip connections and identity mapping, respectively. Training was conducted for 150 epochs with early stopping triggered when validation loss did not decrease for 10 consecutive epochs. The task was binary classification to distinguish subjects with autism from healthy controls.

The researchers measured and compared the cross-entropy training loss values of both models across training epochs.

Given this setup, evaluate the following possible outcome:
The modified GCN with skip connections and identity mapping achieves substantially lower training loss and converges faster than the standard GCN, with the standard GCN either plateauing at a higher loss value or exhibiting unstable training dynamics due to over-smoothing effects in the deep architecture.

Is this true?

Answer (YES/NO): NO